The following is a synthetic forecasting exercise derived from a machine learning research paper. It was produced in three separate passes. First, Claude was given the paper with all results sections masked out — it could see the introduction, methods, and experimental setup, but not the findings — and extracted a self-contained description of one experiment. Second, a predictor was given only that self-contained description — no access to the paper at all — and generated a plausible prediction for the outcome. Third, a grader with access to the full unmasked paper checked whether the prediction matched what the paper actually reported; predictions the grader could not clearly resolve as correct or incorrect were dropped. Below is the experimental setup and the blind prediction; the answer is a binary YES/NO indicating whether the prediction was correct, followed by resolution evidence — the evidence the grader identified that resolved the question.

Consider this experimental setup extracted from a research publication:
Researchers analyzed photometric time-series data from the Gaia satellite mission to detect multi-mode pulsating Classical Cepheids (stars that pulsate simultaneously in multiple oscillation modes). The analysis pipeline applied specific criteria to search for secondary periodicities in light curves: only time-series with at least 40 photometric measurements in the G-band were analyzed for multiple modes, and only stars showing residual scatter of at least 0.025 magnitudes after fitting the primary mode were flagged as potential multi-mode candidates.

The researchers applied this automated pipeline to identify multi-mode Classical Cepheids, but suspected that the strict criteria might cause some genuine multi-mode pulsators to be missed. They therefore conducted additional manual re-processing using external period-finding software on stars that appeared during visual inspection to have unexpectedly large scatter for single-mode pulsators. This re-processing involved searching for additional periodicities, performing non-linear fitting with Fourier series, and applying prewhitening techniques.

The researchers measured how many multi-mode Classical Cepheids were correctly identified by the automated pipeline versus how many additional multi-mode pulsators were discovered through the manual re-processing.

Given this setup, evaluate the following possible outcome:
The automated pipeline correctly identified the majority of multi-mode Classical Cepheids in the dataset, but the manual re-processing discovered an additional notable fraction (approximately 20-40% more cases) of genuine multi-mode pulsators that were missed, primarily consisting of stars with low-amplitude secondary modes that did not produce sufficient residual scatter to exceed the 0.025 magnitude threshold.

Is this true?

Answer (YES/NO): NO